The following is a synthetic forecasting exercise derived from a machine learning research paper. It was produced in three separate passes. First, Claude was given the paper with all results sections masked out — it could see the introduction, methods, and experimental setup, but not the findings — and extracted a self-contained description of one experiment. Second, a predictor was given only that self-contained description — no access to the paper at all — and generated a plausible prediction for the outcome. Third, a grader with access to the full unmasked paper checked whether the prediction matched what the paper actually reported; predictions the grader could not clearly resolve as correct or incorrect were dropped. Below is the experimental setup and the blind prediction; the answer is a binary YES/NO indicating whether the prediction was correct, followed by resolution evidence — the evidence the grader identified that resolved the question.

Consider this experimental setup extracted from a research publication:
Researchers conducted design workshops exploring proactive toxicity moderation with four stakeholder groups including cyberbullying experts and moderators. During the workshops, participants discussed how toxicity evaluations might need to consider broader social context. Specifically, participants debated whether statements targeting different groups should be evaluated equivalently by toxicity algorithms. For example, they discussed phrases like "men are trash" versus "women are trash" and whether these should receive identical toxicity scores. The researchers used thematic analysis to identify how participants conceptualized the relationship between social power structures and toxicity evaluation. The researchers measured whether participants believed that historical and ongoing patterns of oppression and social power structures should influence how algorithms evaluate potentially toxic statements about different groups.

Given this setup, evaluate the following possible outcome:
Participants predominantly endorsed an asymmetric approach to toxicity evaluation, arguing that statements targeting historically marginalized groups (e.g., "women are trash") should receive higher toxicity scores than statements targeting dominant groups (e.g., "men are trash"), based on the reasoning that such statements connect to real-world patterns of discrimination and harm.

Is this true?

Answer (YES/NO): NO